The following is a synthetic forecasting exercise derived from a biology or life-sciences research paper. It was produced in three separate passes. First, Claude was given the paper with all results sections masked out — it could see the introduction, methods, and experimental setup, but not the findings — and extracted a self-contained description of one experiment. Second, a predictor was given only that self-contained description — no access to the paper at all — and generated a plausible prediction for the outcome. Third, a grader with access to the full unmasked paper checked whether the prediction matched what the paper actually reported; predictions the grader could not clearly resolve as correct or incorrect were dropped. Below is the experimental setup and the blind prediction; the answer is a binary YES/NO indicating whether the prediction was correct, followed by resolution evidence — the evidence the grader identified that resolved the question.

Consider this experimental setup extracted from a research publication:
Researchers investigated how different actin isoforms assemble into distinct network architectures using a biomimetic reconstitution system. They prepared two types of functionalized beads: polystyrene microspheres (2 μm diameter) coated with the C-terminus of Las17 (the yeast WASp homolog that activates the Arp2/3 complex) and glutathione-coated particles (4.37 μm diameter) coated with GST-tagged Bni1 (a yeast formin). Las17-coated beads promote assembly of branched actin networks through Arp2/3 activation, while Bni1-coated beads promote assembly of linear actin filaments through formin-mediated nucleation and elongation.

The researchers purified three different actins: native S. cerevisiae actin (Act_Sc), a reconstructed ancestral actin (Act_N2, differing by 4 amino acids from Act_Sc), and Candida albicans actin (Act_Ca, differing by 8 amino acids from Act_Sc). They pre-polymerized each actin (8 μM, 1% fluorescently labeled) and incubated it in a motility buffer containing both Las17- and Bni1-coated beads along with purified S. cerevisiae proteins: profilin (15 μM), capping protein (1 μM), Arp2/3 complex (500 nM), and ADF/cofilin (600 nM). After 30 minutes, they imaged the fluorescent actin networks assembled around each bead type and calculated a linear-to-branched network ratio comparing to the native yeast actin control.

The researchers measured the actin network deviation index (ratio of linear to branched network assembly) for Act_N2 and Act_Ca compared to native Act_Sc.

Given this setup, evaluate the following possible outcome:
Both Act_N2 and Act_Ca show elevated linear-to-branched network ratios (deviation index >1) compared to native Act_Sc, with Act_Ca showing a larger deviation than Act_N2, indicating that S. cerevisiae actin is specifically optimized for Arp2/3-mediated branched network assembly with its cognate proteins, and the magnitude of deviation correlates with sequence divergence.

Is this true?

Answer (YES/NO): NO